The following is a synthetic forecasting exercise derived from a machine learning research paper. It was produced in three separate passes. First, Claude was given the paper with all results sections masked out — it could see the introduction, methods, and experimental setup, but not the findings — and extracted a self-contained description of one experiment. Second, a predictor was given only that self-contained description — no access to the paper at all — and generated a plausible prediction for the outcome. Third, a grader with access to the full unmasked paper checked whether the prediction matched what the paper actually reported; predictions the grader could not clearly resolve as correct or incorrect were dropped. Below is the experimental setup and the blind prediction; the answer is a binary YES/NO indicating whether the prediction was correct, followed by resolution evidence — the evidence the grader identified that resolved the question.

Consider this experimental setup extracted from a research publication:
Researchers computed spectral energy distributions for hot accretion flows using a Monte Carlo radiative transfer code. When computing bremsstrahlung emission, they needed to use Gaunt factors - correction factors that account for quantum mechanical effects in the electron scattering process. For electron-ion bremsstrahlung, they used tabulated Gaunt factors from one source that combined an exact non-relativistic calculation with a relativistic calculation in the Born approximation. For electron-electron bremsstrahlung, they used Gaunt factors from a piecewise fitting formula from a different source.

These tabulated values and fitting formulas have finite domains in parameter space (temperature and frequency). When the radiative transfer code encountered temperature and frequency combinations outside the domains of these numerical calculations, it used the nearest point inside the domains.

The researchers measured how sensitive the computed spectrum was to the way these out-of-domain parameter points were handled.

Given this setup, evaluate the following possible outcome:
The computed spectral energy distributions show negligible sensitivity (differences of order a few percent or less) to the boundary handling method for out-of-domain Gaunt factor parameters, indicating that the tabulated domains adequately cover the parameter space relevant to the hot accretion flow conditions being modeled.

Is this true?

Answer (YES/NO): YES